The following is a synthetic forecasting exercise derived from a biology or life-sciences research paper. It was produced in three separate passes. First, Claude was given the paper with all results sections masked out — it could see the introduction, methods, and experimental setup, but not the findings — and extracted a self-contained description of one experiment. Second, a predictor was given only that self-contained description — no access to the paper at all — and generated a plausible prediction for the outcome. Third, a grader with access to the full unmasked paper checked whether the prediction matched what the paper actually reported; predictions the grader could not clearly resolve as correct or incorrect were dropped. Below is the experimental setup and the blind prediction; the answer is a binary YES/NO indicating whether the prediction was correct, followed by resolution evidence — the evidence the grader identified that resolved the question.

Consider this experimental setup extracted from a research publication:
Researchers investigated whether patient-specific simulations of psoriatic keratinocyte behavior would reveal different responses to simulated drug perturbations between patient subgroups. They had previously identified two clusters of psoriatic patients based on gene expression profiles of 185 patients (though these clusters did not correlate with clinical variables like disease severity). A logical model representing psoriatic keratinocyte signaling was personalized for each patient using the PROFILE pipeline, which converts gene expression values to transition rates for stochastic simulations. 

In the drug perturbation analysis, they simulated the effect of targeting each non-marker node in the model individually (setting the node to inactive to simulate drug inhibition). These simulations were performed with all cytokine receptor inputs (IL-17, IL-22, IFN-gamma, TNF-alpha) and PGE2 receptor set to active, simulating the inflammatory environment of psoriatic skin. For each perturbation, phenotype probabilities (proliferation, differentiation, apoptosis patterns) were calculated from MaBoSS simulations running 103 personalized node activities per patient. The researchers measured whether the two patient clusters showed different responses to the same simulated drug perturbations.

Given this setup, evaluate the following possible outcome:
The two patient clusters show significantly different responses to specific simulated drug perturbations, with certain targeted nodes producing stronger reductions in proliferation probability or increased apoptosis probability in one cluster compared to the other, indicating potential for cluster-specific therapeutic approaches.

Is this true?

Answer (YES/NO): NO